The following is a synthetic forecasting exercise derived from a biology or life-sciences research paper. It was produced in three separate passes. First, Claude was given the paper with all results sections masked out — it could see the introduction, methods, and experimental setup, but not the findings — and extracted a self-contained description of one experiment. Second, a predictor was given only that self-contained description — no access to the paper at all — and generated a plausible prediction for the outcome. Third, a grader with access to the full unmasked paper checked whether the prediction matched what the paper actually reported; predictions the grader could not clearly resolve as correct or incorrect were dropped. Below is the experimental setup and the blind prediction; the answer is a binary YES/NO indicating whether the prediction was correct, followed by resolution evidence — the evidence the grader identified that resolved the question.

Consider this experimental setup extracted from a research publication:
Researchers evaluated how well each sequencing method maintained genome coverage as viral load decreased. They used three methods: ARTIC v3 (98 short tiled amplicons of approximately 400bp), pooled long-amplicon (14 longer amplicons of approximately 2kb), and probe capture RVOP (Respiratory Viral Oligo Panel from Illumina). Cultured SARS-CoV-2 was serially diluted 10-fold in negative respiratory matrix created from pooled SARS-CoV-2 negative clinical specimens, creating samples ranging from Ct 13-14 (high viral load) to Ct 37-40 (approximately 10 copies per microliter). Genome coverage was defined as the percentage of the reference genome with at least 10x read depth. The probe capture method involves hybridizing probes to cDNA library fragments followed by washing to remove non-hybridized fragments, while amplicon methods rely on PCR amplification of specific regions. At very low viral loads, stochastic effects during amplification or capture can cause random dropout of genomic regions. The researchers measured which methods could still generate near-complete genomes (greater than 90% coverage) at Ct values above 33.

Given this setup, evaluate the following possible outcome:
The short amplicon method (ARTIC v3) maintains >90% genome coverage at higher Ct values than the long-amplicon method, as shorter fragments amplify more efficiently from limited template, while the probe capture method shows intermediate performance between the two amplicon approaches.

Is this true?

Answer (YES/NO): NO